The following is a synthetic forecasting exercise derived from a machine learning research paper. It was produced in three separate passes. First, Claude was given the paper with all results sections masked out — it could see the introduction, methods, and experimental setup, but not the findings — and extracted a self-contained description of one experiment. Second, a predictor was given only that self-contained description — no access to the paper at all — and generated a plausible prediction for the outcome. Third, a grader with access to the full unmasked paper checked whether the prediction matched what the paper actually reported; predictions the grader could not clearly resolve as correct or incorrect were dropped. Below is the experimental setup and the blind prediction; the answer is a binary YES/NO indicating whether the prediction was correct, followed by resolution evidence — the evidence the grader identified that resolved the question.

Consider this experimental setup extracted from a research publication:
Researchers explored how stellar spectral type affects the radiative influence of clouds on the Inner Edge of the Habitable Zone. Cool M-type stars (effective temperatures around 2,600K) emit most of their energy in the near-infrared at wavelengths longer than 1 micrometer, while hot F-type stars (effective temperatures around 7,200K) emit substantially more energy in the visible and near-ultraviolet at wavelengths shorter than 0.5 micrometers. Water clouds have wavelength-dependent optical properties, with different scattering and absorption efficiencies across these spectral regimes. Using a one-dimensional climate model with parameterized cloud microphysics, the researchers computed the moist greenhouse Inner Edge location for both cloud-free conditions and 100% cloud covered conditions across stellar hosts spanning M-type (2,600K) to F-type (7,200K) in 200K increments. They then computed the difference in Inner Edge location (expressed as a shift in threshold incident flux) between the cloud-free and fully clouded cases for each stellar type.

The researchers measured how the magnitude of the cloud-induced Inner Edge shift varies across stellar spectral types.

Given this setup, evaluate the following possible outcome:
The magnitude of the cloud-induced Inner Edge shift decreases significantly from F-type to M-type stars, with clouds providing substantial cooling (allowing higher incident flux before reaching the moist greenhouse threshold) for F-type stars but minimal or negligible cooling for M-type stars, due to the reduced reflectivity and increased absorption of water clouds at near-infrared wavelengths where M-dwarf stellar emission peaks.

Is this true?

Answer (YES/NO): NO